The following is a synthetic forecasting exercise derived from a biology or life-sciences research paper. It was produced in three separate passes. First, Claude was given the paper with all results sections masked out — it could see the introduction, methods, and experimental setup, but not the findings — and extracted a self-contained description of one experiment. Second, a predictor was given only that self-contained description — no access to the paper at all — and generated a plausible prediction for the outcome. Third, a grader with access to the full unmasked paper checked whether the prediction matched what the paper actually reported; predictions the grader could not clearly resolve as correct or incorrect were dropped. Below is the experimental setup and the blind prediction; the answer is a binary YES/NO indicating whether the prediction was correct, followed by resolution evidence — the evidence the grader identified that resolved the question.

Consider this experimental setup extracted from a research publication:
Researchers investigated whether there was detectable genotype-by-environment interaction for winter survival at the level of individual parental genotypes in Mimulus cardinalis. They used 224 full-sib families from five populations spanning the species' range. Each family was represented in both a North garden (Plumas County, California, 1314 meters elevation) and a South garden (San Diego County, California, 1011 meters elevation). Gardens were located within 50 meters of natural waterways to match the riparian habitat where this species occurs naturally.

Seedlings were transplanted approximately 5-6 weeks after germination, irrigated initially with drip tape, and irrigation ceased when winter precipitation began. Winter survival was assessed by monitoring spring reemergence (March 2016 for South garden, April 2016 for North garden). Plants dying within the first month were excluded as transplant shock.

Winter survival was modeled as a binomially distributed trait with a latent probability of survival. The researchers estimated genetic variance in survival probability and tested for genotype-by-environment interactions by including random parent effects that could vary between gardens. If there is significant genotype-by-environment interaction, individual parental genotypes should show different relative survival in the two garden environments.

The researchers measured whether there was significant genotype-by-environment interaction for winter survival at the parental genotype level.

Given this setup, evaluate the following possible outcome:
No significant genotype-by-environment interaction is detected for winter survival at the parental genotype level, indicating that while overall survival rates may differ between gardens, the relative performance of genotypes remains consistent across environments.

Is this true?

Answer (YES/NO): YES